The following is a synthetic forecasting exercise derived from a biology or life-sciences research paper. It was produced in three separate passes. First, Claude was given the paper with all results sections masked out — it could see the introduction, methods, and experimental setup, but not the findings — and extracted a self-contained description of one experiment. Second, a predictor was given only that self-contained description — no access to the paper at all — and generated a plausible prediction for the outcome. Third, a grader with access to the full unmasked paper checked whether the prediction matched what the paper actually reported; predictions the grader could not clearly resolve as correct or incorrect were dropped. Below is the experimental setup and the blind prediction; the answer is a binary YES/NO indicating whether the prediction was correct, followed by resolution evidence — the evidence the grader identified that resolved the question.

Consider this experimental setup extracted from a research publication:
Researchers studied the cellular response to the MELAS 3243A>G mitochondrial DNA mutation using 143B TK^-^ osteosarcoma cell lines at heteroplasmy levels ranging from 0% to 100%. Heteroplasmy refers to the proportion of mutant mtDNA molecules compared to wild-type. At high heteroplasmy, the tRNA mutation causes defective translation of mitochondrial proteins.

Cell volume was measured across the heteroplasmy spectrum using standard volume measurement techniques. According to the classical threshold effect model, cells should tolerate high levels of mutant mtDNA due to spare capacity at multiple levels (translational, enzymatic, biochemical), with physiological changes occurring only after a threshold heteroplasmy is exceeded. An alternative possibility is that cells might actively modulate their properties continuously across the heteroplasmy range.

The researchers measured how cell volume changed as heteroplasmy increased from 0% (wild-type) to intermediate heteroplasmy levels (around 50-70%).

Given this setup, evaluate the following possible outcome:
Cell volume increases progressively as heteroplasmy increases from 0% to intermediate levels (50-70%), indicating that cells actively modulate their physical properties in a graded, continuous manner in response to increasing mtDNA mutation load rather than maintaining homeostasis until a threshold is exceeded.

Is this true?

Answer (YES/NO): NO